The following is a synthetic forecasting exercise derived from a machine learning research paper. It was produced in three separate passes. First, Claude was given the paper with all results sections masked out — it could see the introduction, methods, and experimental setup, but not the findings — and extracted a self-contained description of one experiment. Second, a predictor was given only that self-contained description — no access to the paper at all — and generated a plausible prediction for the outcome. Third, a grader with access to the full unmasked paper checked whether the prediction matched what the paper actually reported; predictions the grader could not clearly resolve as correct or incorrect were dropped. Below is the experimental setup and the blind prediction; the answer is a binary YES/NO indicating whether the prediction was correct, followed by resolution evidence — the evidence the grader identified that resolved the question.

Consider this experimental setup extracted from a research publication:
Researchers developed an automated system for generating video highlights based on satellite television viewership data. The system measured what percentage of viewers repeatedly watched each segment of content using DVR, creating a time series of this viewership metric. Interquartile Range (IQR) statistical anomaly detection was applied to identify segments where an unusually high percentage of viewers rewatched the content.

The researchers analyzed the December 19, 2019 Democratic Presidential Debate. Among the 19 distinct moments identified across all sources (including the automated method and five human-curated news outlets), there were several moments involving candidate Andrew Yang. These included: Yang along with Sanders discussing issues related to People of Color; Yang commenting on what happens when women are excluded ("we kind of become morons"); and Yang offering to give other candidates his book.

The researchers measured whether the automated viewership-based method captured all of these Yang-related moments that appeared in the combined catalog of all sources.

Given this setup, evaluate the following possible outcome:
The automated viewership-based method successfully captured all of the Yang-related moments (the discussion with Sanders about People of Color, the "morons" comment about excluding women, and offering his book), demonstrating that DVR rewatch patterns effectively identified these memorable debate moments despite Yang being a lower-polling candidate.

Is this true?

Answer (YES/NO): YES